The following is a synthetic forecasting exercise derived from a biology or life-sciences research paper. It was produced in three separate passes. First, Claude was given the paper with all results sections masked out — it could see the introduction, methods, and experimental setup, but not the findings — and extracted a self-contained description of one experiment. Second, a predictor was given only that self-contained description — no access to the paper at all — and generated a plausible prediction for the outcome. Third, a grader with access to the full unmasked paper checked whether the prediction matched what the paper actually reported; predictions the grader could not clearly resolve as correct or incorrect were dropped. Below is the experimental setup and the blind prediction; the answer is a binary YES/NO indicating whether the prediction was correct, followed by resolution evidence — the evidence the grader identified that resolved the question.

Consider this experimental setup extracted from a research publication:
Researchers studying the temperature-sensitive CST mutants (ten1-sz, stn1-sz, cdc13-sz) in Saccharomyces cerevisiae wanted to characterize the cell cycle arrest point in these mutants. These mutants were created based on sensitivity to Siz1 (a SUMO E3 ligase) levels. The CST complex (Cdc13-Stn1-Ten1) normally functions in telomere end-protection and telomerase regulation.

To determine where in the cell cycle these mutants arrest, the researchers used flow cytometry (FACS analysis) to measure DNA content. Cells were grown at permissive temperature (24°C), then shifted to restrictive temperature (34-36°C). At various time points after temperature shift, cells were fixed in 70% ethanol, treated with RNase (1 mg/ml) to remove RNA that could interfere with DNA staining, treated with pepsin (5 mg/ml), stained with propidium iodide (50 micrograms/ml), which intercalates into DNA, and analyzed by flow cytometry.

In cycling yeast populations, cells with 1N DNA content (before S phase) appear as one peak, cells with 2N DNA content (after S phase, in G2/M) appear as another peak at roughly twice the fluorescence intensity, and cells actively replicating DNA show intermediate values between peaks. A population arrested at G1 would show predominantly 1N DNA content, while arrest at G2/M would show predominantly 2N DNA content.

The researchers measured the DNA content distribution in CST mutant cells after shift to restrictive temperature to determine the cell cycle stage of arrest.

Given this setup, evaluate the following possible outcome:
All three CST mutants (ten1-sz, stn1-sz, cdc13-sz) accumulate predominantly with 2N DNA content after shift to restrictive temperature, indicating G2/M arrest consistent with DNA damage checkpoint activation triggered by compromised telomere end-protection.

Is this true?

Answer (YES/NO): NO